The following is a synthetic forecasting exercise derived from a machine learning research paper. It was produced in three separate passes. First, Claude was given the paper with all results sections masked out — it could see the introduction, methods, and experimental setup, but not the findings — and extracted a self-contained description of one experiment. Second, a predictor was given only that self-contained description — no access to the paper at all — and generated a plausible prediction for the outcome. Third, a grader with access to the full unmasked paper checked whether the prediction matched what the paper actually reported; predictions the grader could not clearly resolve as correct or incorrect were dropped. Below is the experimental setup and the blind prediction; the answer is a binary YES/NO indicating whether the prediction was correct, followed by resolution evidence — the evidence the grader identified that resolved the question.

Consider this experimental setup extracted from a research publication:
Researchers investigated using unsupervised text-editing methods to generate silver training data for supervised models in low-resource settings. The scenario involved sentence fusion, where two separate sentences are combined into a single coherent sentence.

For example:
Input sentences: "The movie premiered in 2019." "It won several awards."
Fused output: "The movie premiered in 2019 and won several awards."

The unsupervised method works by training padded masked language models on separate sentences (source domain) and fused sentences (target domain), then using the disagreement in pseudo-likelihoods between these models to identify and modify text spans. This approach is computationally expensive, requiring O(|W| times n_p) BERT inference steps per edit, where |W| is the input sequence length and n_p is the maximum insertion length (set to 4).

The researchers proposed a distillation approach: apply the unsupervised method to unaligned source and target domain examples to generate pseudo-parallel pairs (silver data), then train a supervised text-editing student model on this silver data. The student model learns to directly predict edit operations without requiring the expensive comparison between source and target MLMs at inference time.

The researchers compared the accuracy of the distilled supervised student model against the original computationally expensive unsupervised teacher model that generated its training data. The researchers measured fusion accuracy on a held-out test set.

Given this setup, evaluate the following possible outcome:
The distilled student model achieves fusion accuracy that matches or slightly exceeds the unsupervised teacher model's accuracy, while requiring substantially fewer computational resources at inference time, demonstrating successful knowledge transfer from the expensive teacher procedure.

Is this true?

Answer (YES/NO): YES